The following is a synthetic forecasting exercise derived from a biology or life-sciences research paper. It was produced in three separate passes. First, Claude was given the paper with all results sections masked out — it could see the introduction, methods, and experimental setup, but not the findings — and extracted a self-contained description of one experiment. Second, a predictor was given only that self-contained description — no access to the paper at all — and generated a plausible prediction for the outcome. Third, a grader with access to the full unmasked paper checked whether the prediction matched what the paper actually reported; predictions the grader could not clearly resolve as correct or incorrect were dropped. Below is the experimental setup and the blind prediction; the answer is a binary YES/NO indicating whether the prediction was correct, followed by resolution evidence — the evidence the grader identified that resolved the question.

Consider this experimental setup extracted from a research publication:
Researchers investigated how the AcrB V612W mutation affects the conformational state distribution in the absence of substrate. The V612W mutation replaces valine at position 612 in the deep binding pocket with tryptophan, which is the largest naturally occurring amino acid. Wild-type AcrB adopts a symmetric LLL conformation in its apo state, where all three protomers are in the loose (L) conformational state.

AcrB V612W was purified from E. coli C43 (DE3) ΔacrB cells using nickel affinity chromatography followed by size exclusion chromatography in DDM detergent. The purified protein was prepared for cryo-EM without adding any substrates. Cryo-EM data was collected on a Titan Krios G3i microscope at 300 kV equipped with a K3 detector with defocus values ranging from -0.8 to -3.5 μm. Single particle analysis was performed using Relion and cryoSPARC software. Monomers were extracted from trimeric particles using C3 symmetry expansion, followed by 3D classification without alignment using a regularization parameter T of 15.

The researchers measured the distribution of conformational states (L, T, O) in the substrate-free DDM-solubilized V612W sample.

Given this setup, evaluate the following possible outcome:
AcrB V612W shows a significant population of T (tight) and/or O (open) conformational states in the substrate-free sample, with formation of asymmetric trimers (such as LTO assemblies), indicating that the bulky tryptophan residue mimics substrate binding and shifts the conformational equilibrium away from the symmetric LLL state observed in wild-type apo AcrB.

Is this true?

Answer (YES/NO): NO